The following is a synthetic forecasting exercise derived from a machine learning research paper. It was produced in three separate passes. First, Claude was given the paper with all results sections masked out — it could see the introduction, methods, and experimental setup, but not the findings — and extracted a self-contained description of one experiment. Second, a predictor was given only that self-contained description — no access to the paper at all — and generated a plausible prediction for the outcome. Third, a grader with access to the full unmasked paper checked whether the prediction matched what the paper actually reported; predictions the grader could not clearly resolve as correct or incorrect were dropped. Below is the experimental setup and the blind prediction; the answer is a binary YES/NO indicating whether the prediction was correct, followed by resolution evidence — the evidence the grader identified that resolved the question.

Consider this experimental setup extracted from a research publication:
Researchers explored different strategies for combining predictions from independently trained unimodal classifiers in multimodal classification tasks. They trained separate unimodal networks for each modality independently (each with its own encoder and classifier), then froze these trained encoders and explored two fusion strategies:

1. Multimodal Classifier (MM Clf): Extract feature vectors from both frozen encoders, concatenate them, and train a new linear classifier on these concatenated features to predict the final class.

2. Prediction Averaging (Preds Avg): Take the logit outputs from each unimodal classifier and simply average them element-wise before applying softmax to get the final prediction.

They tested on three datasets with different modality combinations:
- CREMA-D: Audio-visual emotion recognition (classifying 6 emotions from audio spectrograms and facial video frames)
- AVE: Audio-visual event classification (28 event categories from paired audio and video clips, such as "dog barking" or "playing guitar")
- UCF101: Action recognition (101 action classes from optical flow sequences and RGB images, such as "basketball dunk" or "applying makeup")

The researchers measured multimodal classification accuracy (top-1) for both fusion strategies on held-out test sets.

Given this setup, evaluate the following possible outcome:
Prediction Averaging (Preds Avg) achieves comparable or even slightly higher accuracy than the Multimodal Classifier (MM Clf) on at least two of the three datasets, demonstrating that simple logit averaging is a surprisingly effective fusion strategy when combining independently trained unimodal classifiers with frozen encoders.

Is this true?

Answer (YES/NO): YES